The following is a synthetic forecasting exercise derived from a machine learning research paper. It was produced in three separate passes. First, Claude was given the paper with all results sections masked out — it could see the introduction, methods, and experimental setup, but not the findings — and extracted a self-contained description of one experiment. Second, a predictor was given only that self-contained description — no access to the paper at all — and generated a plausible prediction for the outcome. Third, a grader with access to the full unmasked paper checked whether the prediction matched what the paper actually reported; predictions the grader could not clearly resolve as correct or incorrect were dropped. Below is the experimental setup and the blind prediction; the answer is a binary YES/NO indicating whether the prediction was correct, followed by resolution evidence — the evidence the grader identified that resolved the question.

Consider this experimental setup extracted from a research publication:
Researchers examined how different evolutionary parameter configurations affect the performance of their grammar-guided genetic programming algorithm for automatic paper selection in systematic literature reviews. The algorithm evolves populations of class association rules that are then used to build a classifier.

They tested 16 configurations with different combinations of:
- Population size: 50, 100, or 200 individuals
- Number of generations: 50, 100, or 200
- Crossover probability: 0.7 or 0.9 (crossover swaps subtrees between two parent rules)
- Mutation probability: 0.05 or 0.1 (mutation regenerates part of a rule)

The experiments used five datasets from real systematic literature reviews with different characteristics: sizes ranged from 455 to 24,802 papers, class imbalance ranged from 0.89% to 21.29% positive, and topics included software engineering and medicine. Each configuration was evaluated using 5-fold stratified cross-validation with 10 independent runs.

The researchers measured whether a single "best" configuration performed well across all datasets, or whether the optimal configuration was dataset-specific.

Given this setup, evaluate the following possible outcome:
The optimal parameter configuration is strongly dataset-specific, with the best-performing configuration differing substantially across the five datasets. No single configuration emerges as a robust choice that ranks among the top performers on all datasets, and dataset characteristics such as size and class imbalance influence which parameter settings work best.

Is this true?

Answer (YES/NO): NO